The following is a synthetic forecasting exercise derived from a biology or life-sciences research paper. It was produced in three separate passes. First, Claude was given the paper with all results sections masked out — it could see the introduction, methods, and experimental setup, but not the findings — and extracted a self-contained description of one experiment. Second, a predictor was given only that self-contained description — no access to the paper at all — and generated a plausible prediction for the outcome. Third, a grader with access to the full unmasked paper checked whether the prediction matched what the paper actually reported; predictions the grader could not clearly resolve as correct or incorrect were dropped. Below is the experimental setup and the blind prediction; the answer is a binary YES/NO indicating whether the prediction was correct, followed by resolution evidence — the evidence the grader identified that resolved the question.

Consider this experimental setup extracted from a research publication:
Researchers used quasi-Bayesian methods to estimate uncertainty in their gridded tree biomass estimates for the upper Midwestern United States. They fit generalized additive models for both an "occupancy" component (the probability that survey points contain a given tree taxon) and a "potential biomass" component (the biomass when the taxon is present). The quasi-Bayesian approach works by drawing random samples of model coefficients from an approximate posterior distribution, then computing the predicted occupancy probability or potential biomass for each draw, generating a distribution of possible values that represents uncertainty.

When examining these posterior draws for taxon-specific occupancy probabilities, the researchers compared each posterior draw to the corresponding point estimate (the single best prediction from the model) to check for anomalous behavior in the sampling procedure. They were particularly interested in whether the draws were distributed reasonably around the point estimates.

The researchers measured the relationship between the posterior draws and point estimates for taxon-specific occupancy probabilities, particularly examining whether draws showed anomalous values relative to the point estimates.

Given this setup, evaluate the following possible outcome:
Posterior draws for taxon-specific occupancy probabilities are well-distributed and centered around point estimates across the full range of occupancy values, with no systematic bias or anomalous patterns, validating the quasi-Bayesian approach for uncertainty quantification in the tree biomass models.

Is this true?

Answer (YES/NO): NO